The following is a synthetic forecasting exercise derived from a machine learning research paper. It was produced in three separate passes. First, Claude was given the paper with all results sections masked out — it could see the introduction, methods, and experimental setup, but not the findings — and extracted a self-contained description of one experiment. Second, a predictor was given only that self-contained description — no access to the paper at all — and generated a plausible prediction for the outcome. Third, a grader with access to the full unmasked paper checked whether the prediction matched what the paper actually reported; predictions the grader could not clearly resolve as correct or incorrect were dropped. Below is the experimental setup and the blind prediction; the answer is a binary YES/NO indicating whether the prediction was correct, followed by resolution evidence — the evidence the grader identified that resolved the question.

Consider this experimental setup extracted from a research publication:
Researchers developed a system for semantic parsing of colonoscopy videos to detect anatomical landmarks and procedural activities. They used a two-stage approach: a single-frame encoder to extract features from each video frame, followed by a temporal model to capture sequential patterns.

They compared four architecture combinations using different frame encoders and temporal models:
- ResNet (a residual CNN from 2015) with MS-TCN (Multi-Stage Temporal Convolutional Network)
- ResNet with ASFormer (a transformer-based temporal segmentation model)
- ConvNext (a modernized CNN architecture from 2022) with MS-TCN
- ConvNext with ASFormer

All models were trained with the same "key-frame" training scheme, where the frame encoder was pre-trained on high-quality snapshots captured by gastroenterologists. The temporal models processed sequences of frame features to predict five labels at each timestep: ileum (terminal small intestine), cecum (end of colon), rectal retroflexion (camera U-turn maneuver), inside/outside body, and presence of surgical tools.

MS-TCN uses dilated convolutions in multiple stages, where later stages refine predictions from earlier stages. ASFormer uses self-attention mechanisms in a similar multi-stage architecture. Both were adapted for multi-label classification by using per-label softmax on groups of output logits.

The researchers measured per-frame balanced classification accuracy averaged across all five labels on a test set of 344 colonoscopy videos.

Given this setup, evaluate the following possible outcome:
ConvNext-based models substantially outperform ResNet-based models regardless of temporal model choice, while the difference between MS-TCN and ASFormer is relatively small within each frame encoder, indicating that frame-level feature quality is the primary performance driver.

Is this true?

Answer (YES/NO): YES